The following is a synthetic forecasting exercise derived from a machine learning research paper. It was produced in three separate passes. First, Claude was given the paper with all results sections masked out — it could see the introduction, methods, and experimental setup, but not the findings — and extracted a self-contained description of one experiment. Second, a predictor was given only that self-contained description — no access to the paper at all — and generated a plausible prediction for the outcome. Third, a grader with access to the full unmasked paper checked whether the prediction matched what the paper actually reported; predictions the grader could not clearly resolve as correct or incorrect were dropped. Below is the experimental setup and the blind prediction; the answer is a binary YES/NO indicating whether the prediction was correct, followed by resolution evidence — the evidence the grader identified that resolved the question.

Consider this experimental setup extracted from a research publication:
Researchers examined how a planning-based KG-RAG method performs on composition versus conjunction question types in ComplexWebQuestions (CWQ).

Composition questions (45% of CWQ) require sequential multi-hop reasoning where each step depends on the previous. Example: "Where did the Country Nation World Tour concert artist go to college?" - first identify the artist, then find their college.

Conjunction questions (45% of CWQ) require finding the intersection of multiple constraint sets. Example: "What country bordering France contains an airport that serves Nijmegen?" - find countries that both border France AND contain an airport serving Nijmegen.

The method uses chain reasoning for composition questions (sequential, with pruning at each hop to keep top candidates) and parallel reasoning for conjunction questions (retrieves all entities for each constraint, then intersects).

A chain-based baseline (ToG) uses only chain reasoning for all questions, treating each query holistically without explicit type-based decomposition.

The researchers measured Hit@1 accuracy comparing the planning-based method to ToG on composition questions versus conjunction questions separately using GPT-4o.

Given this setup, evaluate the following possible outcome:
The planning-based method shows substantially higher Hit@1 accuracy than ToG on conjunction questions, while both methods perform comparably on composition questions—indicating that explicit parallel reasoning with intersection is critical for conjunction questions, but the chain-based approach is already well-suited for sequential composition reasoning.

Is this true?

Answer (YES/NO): NO